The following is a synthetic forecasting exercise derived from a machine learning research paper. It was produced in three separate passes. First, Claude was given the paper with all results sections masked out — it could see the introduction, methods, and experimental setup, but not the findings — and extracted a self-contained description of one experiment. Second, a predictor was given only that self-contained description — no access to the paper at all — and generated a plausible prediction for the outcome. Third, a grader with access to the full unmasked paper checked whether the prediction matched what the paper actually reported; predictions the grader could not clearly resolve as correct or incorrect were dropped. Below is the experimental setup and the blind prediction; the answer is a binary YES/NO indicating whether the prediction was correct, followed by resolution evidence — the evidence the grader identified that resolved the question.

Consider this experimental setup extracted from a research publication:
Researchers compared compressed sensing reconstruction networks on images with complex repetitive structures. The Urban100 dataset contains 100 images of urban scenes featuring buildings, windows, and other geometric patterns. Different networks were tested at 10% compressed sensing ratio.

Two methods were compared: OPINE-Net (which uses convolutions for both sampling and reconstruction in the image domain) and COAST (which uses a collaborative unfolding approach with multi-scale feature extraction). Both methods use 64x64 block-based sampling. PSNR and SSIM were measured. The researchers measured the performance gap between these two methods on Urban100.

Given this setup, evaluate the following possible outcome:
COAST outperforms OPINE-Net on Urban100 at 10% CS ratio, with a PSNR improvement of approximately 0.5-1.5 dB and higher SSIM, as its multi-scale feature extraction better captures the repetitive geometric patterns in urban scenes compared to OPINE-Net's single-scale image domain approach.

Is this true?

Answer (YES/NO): NO